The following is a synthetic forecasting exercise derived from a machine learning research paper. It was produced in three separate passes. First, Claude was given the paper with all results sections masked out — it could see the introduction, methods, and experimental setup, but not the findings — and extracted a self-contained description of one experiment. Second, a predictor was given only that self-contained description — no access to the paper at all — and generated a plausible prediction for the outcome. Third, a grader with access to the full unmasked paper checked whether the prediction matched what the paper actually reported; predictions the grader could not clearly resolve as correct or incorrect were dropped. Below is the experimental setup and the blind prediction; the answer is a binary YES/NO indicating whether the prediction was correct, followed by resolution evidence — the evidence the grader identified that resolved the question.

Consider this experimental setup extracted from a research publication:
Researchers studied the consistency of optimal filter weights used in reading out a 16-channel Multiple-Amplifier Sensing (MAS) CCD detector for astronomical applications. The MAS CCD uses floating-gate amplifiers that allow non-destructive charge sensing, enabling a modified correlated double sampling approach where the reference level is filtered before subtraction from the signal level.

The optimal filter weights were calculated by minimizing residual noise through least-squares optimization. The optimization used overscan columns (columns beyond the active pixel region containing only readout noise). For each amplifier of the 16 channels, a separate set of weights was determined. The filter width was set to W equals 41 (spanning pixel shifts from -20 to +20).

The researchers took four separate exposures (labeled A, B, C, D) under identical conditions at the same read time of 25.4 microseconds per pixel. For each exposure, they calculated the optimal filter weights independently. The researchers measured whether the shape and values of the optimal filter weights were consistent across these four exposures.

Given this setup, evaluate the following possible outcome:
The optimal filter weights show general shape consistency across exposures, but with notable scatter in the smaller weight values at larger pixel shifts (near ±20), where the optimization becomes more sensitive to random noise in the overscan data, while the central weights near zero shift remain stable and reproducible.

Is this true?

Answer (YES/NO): NO